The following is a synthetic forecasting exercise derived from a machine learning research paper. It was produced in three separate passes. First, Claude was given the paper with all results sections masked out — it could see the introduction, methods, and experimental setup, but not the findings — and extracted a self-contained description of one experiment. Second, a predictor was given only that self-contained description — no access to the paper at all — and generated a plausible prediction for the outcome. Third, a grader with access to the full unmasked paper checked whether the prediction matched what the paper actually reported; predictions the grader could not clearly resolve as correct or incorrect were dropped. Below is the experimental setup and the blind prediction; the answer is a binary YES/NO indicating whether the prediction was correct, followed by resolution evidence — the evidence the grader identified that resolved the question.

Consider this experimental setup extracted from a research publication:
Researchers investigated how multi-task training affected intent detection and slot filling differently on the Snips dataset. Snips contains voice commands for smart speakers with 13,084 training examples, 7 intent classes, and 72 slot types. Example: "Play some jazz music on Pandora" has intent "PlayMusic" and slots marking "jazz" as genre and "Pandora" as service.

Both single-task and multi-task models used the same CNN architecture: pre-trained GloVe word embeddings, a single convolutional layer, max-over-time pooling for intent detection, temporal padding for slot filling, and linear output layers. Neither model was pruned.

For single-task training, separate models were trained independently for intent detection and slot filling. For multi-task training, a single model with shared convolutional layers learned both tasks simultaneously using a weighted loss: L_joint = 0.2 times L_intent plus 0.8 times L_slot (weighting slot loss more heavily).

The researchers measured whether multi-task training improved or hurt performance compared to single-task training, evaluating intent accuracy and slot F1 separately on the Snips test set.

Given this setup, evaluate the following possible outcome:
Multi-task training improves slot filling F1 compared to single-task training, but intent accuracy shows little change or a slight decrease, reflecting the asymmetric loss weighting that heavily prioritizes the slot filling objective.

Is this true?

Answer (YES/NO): NO